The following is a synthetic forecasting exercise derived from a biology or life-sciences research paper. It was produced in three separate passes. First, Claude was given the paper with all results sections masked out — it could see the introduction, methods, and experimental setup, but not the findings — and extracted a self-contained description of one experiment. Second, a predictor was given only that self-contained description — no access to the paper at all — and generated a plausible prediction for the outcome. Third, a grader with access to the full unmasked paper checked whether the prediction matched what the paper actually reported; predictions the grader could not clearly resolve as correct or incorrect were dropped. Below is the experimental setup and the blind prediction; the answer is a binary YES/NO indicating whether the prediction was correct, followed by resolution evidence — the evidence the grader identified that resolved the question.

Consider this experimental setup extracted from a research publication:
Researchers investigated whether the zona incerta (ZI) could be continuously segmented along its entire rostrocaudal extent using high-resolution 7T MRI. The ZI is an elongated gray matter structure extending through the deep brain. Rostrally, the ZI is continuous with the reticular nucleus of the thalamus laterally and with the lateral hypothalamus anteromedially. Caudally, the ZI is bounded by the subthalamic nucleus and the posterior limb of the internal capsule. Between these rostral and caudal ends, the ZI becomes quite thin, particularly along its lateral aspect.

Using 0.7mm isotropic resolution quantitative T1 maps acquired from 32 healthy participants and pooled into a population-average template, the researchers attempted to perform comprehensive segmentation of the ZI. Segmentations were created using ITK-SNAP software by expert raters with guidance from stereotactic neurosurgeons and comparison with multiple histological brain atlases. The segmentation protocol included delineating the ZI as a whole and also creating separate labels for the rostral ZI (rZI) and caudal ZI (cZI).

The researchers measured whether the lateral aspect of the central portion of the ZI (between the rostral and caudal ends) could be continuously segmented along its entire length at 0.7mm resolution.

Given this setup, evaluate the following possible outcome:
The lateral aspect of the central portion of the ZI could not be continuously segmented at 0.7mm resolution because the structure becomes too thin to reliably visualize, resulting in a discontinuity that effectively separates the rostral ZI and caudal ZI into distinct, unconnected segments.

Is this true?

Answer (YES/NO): NO